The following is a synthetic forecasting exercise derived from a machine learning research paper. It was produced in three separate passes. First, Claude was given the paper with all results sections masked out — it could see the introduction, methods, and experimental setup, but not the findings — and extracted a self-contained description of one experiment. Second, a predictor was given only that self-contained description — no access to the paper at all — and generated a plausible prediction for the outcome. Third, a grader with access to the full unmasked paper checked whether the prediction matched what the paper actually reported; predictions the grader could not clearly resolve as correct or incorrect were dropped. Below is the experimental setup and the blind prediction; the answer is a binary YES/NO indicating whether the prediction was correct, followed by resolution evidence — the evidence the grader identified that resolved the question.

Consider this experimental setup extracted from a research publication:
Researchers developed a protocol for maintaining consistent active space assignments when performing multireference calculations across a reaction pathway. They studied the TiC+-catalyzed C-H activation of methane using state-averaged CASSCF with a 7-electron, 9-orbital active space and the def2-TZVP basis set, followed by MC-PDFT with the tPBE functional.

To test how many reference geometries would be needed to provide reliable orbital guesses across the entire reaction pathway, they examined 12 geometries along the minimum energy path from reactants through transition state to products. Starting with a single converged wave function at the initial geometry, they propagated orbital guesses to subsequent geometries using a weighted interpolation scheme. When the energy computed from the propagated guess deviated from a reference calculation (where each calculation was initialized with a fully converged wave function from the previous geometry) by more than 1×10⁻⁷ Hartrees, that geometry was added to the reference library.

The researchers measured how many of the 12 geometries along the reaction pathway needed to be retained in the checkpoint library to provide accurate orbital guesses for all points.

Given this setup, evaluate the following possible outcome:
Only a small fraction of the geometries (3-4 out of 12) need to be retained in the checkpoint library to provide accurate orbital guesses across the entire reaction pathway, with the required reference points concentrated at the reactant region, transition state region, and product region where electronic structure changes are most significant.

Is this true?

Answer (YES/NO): YES